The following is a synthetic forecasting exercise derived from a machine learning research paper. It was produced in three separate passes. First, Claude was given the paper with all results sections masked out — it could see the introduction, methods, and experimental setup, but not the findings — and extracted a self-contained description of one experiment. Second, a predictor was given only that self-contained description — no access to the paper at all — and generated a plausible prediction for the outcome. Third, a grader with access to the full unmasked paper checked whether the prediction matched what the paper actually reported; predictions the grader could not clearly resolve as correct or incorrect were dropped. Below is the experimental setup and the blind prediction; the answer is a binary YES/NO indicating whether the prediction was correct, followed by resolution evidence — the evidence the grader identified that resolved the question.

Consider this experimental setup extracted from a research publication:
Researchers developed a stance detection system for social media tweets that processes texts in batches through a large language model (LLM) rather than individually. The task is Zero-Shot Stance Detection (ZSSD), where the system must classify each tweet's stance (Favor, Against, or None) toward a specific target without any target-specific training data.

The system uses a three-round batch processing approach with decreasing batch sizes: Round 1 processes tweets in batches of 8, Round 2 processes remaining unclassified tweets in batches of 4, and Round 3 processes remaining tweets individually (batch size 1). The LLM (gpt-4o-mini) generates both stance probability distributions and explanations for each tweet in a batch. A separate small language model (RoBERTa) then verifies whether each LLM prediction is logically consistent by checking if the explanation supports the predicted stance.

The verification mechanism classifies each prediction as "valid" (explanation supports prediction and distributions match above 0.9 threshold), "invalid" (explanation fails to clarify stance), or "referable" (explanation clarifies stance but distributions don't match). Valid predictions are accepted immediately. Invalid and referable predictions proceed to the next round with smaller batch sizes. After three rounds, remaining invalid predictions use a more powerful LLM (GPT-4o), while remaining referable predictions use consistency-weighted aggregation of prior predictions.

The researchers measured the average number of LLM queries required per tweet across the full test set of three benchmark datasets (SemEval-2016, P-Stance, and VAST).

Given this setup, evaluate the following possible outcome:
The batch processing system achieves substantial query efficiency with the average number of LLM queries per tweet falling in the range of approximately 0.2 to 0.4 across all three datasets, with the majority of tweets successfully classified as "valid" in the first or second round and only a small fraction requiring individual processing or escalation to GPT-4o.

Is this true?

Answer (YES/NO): NO